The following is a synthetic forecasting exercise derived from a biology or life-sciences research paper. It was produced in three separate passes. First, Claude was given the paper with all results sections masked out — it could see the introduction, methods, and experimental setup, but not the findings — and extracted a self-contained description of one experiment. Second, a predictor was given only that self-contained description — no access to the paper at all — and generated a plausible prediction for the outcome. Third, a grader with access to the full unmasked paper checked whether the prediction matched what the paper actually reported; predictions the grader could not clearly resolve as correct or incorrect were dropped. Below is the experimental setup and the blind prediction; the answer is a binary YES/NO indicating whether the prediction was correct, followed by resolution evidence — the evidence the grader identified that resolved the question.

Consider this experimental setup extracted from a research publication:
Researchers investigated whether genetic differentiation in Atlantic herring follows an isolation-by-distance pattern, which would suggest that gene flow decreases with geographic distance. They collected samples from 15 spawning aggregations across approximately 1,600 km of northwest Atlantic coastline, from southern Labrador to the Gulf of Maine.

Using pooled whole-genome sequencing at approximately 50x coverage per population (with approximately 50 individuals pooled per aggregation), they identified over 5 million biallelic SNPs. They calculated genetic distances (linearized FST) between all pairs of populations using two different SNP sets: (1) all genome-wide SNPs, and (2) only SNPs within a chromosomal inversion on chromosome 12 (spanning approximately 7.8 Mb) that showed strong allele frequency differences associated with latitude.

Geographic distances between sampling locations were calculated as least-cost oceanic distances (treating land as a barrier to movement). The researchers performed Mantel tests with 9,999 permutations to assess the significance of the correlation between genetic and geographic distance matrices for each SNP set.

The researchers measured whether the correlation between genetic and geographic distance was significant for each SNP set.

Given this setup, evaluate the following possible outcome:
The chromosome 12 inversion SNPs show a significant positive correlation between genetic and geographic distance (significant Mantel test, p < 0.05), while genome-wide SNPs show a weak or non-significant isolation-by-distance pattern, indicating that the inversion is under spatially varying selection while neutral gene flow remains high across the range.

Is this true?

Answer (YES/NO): YES